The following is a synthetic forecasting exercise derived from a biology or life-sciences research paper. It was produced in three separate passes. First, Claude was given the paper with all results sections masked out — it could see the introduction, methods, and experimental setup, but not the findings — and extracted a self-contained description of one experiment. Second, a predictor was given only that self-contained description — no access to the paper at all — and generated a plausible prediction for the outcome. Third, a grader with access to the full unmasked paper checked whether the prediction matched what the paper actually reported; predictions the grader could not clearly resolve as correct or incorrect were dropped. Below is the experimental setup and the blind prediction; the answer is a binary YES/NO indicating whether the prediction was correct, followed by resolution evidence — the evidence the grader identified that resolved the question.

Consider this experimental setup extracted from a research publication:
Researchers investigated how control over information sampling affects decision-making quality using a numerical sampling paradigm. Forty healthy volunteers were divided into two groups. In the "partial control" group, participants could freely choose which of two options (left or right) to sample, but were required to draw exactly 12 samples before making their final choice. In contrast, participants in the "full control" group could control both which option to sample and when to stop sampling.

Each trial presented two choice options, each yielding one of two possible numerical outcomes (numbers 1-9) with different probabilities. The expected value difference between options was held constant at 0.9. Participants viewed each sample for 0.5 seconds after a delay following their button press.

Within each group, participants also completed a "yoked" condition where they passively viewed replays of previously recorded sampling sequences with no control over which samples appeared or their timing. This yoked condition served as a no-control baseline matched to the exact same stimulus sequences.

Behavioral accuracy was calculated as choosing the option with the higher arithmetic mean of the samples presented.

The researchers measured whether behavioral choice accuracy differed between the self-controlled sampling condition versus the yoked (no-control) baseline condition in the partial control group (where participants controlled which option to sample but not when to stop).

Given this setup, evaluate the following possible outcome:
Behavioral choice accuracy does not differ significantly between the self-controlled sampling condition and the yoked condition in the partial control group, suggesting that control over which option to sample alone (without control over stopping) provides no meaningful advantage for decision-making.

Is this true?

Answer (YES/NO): YES